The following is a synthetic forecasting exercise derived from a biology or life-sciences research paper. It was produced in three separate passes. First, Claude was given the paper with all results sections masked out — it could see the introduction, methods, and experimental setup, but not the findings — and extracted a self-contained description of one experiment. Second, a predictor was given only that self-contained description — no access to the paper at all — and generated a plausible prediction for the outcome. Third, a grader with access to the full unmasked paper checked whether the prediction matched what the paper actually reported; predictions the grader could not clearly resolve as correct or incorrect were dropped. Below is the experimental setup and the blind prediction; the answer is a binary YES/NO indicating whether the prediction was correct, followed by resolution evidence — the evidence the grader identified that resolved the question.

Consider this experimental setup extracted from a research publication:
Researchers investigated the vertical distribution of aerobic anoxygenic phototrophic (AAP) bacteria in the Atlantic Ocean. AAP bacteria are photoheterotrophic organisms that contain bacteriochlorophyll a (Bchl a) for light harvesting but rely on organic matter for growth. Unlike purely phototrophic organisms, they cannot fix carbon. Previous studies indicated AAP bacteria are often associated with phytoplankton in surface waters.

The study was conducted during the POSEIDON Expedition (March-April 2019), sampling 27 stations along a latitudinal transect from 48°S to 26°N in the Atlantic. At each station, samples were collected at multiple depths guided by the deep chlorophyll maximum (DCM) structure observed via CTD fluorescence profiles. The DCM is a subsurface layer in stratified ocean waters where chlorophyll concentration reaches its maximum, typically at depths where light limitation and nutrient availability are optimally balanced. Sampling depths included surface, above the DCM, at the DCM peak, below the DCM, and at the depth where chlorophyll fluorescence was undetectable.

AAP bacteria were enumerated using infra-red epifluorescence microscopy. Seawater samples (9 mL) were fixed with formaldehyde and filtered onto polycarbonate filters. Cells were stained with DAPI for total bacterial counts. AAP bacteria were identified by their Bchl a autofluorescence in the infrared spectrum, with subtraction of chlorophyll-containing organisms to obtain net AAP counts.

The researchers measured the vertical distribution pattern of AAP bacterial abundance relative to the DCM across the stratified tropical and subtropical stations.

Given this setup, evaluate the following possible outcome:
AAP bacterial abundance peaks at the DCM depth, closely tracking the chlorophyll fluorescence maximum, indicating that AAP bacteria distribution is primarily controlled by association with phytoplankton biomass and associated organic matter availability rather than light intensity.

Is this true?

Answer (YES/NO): NO